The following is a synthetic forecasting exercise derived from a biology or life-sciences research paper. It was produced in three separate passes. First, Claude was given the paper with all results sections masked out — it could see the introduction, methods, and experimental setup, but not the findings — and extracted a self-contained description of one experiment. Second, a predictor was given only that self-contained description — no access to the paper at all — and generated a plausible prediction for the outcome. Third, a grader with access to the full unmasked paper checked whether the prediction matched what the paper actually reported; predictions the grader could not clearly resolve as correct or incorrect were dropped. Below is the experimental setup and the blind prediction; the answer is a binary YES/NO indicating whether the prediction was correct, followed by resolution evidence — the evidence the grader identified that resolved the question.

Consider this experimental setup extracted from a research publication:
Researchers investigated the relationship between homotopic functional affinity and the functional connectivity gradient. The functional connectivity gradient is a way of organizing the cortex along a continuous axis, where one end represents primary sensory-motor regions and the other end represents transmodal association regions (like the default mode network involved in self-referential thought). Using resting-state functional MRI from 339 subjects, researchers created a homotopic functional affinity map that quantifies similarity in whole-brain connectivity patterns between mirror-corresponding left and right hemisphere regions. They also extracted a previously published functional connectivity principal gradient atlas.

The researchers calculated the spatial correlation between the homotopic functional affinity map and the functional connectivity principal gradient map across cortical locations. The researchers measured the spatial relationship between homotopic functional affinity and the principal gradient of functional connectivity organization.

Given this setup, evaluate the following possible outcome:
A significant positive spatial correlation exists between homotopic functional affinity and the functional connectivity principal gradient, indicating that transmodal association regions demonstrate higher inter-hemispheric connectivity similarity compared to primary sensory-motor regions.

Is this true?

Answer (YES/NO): NO